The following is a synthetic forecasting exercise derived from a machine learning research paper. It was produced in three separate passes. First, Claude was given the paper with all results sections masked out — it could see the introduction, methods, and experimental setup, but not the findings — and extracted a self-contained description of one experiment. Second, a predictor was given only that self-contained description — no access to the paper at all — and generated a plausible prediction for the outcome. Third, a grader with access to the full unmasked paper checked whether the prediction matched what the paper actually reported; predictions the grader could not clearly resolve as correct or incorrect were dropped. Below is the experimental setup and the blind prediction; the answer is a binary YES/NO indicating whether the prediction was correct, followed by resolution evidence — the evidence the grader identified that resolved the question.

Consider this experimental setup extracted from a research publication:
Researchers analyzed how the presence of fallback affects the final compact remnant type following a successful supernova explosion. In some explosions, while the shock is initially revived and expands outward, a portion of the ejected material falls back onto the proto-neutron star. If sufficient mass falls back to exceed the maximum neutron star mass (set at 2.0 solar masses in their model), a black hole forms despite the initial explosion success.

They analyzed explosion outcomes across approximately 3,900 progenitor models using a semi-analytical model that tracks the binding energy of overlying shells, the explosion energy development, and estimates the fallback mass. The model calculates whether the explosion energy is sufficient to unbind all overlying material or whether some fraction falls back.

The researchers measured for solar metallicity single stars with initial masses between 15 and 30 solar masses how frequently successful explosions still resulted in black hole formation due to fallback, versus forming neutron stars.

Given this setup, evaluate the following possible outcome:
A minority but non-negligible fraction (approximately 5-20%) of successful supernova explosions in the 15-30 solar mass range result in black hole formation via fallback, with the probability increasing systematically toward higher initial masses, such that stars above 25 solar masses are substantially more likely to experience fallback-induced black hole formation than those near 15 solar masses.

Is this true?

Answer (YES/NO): NO